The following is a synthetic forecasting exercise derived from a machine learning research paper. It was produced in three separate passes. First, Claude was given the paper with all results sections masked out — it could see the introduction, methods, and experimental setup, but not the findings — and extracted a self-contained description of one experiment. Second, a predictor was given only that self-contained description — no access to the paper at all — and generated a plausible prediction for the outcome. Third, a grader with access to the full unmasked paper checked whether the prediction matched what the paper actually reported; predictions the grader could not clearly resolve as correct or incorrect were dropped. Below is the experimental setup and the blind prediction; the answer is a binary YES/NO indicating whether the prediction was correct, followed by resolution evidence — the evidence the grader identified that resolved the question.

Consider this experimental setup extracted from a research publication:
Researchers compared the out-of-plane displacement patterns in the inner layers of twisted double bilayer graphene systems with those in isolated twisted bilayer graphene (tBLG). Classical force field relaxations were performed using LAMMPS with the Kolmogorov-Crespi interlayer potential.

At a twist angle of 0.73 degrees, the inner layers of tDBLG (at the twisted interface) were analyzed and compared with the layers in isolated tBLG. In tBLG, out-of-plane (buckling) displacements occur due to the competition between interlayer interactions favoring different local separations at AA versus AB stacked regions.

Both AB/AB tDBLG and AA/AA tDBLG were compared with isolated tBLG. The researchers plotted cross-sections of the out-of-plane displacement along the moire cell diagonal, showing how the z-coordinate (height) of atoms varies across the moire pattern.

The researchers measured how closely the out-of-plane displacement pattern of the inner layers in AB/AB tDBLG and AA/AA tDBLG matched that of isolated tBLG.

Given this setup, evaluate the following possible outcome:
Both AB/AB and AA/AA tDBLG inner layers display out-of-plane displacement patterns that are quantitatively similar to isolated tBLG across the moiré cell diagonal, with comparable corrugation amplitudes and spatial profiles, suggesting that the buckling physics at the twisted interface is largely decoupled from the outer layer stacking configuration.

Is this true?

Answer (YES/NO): NO